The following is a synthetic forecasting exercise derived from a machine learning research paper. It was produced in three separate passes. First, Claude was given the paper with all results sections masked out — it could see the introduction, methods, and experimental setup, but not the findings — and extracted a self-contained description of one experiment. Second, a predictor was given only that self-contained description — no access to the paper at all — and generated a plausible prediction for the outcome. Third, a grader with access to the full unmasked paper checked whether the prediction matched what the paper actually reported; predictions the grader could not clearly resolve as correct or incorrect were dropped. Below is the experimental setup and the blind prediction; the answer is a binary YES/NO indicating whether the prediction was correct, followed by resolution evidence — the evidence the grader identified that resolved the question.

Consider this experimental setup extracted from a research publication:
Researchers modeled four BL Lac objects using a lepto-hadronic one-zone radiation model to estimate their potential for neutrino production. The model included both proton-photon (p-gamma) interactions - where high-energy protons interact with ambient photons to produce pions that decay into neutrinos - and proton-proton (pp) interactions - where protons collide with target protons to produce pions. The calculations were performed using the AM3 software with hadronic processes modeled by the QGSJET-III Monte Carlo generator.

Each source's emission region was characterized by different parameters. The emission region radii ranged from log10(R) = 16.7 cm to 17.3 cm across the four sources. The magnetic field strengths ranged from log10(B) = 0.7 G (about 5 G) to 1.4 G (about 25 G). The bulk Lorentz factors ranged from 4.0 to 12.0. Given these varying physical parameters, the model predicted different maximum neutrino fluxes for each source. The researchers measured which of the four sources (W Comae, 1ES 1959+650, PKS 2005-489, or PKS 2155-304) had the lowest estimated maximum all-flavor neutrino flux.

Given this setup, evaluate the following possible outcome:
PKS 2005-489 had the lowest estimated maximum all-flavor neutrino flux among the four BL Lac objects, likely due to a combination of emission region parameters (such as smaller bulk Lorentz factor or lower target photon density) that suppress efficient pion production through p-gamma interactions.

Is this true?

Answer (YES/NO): YES